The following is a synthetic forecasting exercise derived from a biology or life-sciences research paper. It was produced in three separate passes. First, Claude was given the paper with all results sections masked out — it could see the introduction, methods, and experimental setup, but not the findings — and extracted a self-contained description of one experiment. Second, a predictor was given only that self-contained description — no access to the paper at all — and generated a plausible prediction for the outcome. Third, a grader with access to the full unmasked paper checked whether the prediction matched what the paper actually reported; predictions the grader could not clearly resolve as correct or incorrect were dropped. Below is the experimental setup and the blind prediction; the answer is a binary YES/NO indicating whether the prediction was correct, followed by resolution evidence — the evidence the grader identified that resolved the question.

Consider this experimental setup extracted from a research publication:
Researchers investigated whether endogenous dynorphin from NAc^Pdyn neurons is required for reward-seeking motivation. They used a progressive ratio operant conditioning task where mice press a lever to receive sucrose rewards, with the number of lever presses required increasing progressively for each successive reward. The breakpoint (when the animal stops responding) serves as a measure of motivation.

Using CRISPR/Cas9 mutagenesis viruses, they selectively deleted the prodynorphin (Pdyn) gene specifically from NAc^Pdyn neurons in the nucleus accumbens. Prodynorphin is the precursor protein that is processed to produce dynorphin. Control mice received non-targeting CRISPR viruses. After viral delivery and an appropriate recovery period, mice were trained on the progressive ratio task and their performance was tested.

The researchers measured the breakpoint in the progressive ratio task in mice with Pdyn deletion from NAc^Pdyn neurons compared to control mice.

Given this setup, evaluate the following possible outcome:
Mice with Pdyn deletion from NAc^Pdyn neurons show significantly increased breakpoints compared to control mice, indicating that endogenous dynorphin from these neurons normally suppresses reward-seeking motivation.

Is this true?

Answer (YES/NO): NO